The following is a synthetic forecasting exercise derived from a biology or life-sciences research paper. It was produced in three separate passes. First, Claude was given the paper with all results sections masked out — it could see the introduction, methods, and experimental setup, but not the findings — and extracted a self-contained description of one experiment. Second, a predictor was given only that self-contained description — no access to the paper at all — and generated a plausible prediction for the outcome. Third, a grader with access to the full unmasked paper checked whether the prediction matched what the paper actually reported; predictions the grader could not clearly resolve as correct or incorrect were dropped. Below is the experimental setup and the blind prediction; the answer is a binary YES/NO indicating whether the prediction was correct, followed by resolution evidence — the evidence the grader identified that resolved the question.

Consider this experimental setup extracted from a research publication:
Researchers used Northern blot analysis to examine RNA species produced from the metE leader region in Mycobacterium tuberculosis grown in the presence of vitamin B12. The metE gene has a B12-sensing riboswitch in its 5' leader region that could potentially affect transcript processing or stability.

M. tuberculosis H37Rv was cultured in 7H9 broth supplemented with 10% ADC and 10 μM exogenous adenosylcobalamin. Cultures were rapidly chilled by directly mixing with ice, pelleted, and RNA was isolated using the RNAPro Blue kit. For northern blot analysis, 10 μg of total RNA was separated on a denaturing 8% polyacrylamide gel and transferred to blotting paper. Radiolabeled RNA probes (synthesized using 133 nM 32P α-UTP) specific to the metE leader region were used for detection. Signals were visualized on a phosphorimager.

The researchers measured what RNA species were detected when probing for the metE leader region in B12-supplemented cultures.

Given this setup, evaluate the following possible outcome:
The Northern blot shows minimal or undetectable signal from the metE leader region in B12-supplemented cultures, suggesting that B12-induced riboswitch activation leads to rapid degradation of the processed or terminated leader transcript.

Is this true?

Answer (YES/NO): NO